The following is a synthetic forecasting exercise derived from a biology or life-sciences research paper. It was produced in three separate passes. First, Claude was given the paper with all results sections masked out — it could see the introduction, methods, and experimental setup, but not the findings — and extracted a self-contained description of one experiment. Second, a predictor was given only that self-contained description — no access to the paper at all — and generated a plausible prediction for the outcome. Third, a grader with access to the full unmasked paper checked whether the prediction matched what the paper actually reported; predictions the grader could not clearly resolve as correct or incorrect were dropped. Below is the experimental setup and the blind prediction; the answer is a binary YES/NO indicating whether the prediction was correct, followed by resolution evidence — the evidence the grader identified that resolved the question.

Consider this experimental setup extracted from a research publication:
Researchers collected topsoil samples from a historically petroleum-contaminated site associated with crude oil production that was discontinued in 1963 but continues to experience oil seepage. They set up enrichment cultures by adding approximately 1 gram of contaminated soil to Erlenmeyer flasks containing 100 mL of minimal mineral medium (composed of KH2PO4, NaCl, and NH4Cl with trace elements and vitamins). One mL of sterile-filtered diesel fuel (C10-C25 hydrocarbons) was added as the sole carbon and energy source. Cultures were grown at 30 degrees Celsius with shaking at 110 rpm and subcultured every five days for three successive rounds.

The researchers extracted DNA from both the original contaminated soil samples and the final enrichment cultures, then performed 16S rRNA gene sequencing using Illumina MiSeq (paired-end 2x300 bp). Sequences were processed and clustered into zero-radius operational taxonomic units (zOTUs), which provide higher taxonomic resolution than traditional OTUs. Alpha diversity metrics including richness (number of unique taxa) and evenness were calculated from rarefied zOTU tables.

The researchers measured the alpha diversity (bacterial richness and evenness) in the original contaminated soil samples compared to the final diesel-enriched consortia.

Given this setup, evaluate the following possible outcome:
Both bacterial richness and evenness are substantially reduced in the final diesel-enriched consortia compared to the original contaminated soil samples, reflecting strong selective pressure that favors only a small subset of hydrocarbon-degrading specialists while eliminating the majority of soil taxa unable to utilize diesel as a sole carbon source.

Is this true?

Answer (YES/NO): YES